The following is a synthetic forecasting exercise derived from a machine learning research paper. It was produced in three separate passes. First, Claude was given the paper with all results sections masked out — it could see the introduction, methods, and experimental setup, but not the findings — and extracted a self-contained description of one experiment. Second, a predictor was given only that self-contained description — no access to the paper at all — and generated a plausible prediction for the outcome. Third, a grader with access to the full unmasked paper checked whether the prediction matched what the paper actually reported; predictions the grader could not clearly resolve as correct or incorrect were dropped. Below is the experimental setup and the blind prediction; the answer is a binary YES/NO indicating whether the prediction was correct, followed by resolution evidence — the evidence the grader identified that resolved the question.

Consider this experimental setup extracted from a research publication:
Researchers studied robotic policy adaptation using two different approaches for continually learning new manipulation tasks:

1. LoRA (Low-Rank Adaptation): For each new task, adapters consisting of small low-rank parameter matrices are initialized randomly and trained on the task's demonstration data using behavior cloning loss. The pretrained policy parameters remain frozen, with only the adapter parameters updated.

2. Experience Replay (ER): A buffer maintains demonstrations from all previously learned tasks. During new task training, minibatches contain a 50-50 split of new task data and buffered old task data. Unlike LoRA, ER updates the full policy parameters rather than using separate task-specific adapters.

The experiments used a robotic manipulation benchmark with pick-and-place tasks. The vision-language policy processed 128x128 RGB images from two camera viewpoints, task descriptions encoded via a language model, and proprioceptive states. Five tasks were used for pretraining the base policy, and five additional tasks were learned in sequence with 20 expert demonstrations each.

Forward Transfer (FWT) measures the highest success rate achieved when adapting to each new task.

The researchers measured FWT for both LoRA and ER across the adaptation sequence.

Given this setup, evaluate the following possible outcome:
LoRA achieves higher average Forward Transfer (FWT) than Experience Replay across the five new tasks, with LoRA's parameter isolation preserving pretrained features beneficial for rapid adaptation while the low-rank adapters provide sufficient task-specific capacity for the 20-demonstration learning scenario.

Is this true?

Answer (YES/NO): YES